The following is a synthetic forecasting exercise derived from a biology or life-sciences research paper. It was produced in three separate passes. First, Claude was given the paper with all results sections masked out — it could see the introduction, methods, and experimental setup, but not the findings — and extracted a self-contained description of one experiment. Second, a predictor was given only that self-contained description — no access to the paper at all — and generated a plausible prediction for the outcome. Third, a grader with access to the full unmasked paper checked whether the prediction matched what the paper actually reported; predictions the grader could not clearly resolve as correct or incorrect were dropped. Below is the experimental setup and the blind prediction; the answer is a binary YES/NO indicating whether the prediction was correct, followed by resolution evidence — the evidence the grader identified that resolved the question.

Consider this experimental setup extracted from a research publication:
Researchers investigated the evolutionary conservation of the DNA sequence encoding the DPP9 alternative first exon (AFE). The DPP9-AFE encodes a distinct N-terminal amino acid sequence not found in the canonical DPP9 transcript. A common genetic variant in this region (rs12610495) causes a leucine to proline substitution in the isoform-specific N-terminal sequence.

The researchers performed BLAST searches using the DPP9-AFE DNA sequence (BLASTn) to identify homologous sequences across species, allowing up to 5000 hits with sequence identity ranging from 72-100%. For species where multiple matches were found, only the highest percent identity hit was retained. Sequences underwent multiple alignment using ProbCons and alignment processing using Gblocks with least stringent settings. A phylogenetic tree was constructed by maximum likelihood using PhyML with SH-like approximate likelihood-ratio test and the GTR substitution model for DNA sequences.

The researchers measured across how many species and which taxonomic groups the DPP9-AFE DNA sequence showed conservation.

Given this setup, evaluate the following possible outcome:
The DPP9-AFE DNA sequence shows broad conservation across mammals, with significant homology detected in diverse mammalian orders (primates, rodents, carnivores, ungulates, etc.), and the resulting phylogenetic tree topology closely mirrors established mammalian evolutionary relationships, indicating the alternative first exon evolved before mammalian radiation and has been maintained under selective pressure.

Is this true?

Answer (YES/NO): NO